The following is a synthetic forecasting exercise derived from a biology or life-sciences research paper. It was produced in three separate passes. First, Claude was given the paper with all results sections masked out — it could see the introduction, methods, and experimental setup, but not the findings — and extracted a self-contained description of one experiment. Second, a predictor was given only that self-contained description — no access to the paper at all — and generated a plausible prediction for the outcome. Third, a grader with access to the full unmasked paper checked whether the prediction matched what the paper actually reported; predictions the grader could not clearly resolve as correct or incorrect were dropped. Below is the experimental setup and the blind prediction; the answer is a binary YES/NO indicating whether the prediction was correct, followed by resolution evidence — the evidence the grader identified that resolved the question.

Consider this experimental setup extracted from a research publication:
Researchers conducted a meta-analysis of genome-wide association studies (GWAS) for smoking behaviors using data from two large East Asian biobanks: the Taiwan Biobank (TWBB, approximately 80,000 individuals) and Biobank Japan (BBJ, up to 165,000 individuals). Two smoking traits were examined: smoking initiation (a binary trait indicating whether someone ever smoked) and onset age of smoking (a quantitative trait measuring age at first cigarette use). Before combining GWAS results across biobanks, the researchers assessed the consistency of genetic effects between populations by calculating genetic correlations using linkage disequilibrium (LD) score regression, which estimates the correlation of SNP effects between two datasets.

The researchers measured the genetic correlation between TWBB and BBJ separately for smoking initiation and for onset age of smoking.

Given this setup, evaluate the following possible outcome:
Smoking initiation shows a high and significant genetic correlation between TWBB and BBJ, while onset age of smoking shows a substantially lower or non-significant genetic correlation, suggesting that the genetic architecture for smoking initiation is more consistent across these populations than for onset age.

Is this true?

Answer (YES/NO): YES